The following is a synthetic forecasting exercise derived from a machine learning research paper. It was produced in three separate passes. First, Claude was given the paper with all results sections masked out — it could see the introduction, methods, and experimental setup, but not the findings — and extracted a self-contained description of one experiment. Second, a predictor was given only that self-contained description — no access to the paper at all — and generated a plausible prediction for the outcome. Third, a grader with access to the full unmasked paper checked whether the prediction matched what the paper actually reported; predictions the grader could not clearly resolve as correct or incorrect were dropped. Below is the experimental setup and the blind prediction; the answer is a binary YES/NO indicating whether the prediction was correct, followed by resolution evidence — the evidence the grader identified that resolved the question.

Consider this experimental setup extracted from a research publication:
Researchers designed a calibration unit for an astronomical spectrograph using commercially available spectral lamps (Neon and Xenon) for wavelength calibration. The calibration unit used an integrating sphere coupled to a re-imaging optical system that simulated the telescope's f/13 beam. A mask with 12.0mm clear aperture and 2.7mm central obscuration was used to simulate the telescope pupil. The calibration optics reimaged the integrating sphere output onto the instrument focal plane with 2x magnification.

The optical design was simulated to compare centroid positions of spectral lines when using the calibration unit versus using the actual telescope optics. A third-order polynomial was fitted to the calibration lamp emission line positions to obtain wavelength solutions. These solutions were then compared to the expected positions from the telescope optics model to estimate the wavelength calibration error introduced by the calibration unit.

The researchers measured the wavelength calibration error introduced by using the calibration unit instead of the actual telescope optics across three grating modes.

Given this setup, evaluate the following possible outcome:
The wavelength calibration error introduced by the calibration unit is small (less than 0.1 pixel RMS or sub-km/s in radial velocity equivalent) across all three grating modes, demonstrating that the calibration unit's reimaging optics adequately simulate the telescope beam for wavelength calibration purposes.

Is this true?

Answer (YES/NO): NO